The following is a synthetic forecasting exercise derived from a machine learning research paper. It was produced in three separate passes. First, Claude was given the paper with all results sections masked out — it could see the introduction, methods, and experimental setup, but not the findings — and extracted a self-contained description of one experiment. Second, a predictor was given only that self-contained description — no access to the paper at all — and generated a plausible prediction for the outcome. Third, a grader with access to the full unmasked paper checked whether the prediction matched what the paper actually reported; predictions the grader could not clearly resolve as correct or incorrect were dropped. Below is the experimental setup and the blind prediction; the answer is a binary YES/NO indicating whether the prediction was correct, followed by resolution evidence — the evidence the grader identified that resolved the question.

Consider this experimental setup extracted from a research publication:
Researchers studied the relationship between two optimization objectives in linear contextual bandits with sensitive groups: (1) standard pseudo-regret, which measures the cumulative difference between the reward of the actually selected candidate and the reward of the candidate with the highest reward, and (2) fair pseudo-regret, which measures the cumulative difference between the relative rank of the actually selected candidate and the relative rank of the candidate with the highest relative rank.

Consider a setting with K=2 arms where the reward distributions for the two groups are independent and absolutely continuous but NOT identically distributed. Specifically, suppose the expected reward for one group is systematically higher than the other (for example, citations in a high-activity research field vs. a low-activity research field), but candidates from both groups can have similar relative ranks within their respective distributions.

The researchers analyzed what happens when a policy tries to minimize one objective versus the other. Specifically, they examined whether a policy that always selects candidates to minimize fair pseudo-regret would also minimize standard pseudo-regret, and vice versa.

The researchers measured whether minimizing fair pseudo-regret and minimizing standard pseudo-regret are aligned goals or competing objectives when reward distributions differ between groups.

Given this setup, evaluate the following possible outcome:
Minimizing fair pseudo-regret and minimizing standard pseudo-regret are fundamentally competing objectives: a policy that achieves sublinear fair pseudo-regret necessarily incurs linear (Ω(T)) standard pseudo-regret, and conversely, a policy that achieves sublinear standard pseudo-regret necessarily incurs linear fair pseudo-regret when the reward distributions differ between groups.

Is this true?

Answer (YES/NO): NO